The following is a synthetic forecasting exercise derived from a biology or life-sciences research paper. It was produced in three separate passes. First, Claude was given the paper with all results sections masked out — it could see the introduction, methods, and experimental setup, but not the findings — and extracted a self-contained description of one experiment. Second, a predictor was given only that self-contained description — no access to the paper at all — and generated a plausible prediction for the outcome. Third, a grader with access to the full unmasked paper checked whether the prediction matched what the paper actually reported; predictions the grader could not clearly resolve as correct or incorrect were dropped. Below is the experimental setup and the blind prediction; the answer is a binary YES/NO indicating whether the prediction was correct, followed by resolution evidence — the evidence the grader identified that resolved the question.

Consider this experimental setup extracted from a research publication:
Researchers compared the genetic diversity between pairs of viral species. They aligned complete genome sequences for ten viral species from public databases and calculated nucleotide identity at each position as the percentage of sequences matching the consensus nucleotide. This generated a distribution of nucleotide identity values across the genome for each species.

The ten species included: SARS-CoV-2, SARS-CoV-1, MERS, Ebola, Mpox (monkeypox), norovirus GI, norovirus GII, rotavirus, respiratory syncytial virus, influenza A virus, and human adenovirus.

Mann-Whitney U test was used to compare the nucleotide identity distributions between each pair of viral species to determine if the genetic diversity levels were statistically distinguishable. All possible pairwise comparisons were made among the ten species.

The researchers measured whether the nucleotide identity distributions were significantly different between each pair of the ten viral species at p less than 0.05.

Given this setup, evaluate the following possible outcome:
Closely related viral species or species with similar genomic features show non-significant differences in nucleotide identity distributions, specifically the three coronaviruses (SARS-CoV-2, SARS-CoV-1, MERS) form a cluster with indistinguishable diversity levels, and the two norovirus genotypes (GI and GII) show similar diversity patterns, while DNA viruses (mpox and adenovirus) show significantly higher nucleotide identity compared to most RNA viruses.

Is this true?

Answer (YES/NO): NO